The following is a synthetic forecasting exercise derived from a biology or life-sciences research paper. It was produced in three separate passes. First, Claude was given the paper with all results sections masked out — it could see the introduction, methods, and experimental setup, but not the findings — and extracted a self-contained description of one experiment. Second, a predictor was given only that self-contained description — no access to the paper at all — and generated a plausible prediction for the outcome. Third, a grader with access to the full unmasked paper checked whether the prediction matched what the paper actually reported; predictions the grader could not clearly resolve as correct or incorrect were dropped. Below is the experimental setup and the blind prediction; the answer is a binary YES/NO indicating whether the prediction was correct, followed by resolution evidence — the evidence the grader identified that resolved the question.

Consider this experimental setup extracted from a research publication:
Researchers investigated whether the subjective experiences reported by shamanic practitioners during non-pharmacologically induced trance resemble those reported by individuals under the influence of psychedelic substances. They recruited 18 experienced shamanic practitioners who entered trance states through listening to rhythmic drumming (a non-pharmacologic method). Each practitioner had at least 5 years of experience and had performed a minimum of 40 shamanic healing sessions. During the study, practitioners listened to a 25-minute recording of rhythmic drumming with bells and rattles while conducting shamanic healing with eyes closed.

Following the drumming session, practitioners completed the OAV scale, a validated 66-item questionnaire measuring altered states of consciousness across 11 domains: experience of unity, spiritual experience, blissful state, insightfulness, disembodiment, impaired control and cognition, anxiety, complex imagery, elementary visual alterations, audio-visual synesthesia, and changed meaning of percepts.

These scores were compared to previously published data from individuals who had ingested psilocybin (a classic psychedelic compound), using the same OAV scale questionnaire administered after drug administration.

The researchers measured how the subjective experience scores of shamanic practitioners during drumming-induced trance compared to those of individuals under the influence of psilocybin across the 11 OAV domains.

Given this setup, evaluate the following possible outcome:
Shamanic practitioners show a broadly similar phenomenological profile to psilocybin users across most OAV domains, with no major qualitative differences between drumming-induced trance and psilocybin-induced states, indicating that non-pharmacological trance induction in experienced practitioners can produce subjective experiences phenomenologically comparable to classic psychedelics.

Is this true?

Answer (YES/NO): NO